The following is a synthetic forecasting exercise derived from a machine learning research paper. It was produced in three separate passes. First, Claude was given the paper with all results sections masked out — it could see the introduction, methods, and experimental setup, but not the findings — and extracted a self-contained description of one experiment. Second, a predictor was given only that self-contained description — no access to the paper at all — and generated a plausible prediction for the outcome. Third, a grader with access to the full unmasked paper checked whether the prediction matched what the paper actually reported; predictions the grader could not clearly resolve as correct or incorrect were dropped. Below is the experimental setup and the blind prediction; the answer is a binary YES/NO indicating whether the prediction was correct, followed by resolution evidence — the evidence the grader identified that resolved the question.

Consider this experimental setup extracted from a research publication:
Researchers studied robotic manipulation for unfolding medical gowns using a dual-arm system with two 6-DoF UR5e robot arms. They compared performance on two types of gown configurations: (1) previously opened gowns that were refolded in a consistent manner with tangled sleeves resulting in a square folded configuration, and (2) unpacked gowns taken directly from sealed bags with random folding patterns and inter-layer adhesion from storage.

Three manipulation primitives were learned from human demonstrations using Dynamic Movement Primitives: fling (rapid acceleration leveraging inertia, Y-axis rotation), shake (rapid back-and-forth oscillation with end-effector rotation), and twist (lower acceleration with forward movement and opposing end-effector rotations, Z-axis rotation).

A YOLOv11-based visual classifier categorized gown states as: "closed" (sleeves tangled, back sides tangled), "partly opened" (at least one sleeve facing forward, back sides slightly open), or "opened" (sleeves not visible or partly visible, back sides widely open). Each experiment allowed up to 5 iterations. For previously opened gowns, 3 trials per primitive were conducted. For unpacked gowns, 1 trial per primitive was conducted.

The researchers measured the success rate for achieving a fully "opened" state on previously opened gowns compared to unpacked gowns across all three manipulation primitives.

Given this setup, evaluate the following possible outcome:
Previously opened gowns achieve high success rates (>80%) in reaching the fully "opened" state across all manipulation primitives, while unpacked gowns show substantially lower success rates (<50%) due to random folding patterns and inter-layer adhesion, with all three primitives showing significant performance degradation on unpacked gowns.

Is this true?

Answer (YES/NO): YES